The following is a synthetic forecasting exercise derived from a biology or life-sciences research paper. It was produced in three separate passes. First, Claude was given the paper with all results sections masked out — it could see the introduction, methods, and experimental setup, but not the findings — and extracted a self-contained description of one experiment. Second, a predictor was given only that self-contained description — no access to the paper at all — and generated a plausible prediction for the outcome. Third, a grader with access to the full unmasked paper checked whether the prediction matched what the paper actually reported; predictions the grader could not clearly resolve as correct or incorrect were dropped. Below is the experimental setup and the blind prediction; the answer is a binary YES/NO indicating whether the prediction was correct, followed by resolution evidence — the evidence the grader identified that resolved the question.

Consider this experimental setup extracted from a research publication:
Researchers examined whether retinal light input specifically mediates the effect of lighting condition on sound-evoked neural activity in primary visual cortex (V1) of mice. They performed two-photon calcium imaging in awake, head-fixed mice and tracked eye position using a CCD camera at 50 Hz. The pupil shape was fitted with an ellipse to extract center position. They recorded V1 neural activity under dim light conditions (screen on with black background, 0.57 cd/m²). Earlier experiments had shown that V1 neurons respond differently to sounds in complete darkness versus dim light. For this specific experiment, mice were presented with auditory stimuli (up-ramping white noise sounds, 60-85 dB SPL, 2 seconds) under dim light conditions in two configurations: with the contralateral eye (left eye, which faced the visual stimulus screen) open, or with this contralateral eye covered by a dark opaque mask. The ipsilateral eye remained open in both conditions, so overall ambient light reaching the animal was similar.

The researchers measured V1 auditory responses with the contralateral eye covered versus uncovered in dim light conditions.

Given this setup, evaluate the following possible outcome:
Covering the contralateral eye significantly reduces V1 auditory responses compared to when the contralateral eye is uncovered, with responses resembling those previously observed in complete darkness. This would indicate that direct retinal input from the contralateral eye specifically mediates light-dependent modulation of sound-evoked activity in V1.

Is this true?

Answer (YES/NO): YES